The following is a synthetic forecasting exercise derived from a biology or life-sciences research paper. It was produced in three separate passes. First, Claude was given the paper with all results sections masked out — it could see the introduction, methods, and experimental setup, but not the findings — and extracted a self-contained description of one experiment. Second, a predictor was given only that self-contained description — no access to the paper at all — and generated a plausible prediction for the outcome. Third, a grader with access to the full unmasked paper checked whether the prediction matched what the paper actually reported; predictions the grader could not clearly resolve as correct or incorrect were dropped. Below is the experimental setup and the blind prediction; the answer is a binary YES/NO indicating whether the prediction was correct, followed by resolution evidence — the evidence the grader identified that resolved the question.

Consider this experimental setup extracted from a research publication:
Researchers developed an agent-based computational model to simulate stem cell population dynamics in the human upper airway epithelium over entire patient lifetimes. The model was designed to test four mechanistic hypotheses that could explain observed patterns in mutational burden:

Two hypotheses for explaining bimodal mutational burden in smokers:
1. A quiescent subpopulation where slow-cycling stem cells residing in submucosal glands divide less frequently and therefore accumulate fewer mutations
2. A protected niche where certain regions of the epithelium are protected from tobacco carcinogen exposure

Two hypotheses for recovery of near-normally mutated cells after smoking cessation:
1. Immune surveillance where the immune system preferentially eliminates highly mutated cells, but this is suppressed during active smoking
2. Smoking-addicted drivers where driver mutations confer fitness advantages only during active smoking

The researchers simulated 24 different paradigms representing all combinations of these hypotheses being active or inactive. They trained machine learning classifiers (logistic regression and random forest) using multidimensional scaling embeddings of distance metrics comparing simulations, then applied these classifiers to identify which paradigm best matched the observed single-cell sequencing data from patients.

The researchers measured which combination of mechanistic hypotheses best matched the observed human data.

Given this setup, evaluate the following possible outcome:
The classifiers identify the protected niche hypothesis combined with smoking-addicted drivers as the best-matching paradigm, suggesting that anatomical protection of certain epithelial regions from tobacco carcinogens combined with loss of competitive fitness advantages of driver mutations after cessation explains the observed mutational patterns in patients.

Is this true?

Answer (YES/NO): NO